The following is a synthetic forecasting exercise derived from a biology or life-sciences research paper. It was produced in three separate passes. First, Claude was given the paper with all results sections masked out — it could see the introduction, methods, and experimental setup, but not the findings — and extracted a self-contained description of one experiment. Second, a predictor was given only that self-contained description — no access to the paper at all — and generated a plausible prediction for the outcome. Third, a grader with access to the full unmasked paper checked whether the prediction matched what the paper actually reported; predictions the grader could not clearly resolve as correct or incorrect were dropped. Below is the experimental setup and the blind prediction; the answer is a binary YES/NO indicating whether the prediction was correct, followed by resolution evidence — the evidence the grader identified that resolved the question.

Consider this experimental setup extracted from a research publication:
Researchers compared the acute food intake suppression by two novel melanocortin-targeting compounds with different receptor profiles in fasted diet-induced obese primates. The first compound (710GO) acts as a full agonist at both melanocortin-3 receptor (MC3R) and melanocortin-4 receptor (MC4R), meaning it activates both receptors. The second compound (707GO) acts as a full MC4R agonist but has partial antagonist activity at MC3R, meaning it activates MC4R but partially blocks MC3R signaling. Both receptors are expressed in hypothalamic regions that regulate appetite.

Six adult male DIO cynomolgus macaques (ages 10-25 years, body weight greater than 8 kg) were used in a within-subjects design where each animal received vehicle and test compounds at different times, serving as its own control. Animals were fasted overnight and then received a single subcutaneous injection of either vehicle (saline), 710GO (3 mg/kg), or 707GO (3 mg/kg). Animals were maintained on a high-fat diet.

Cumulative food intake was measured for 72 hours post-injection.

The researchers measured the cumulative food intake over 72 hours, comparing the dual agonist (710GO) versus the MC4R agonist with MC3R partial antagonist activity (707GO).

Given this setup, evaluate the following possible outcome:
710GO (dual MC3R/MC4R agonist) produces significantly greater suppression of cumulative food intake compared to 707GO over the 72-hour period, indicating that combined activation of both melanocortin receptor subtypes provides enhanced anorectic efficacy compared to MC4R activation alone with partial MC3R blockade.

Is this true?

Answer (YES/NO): NO